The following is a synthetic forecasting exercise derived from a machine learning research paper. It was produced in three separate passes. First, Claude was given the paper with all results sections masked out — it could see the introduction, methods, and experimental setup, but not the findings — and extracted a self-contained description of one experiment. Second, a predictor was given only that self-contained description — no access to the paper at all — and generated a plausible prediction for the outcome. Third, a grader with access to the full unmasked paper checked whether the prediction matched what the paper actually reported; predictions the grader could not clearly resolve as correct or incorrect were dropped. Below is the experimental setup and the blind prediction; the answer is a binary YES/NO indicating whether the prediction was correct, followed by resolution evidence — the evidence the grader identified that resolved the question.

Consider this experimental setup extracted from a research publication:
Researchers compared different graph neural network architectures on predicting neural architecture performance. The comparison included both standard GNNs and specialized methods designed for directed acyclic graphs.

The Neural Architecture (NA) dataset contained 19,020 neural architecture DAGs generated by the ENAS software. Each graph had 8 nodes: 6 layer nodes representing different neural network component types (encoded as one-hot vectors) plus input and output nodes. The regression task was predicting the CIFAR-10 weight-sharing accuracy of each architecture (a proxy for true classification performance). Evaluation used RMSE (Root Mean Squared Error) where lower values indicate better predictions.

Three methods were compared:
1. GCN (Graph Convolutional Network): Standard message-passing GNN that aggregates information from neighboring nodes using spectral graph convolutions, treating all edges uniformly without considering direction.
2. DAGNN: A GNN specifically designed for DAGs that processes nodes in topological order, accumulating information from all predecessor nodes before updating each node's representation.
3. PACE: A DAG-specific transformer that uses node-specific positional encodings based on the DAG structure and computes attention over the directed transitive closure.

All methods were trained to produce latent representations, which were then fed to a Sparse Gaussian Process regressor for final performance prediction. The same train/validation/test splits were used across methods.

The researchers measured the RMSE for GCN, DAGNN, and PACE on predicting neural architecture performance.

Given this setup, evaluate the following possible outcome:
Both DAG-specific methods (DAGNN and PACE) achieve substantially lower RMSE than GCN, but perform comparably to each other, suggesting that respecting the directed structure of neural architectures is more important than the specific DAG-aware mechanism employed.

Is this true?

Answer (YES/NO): YES